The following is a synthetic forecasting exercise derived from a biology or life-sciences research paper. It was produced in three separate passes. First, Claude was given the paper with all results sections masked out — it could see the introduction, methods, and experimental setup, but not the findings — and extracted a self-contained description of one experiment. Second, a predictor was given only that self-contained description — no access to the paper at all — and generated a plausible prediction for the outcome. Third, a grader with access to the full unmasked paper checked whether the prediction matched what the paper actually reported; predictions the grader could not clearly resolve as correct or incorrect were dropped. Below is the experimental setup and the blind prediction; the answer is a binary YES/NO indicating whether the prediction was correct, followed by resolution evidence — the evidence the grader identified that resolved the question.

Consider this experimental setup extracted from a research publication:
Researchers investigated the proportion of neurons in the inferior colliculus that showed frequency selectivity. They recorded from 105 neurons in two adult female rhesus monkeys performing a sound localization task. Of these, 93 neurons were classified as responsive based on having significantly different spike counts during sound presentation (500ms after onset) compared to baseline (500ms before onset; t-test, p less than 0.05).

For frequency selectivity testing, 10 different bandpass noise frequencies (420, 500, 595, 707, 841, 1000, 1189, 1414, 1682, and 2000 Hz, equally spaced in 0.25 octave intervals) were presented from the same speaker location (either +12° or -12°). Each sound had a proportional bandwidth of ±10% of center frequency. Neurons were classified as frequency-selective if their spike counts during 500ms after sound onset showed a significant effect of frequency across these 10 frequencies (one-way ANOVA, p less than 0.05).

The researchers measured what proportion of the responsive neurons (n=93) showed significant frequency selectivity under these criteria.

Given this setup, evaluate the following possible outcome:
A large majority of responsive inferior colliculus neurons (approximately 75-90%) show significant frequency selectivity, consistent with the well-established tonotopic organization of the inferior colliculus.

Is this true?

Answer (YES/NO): NO